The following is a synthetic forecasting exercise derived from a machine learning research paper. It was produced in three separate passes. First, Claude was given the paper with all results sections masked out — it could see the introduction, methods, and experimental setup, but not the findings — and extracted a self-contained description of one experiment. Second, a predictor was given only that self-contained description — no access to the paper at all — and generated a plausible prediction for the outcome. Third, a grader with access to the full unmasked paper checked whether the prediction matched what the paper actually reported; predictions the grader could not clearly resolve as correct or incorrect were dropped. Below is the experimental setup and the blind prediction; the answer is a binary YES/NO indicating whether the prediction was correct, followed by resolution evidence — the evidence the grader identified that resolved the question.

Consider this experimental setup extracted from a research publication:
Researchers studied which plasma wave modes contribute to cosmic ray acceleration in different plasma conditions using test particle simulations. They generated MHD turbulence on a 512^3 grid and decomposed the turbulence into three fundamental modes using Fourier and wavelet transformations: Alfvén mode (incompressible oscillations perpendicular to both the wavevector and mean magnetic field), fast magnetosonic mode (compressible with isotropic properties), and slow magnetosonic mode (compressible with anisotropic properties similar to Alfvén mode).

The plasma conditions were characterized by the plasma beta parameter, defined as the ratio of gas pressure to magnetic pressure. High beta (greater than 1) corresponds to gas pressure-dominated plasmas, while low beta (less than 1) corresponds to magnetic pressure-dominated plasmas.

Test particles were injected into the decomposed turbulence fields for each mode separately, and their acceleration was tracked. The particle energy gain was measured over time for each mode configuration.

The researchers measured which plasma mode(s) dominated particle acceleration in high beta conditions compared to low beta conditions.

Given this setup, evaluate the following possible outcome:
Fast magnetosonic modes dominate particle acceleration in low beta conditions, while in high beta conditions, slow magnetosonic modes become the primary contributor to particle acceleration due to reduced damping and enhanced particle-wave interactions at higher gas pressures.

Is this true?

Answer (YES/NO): NO